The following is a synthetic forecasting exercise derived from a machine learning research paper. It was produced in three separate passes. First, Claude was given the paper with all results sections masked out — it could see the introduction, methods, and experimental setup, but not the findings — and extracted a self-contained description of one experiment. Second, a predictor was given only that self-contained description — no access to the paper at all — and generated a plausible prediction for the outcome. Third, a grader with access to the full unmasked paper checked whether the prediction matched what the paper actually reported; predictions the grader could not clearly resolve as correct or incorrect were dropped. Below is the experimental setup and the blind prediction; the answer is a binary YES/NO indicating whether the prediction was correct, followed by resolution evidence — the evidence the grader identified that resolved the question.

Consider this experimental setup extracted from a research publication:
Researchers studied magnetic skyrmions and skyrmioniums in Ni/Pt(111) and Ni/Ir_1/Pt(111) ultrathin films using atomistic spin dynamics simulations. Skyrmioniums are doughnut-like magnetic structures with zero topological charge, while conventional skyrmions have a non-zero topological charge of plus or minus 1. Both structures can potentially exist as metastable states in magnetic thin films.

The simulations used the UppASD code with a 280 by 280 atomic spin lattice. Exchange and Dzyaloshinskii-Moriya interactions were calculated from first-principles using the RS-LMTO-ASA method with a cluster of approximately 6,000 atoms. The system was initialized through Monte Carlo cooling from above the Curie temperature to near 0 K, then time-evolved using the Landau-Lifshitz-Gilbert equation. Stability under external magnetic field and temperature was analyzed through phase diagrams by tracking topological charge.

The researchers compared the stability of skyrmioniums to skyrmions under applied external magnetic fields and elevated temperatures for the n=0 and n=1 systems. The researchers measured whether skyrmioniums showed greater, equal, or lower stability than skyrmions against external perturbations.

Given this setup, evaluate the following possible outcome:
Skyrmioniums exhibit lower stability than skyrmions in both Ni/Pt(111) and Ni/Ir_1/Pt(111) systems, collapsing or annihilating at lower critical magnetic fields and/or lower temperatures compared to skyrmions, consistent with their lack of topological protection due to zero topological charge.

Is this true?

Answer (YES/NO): YES